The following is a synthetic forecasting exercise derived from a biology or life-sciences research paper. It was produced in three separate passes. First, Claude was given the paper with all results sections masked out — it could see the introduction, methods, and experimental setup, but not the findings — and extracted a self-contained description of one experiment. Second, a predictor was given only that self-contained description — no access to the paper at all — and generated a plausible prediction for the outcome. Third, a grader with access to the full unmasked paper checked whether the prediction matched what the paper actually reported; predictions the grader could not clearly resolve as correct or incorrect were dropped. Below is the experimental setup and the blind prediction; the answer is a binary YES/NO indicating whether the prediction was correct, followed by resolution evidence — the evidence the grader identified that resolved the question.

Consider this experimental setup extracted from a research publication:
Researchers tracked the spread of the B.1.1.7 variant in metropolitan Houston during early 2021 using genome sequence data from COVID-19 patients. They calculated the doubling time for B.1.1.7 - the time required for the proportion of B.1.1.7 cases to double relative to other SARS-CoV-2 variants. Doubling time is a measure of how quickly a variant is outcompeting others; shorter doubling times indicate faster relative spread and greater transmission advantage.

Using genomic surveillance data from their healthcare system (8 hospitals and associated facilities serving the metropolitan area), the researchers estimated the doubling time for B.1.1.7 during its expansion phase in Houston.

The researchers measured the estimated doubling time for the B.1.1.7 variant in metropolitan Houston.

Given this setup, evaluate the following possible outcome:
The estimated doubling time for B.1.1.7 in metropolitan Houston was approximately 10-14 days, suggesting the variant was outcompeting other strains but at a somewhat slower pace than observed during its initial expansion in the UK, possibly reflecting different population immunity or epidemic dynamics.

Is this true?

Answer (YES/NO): NO